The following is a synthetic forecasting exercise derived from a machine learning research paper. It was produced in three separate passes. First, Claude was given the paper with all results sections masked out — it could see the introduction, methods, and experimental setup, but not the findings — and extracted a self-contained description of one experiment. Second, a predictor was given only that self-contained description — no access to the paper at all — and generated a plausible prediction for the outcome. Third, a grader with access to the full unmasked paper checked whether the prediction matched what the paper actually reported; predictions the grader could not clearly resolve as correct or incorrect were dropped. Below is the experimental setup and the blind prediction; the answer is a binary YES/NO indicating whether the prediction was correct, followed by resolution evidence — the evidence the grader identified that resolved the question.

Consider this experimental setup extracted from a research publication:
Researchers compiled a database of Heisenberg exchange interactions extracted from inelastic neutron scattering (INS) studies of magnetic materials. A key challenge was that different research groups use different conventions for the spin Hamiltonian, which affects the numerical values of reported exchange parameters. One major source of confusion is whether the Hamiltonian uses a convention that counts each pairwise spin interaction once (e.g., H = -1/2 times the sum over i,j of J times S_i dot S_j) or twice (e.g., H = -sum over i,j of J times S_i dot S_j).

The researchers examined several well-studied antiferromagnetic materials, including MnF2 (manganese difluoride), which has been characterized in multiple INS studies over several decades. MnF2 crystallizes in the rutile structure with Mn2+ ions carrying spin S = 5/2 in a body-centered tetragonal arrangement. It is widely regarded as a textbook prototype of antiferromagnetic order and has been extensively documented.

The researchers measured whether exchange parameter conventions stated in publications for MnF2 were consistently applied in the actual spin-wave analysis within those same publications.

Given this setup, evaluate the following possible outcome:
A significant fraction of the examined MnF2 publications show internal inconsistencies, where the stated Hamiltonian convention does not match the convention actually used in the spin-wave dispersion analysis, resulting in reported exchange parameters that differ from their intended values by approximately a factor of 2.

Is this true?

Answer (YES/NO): YES